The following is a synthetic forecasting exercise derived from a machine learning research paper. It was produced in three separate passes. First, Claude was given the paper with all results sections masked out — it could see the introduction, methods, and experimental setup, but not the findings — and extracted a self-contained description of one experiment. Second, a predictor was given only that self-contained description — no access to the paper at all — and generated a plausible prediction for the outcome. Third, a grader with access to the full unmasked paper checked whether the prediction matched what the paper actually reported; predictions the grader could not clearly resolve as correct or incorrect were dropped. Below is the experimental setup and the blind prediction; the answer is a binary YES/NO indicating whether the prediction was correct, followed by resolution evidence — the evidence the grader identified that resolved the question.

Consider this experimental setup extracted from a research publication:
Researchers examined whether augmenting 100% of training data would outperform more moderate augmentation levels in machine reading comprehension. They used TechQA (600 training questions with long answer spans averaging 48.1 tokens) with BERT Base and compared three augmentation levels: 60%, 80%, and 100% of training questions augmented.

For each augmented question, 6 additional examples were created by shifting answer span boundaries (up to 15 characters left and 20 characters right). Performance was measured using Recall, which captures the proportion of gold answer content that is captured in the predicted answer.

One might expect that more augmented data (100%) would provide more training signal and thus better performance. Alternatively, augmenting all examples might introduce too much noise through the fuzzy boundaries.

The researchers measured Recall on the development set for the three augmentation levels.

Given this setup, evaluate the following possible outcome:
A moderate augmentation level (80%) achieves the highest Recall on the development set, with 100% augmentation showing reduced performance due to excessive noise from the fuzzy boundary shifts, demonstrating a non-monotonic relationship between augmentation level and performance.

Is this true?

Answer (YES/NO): YES